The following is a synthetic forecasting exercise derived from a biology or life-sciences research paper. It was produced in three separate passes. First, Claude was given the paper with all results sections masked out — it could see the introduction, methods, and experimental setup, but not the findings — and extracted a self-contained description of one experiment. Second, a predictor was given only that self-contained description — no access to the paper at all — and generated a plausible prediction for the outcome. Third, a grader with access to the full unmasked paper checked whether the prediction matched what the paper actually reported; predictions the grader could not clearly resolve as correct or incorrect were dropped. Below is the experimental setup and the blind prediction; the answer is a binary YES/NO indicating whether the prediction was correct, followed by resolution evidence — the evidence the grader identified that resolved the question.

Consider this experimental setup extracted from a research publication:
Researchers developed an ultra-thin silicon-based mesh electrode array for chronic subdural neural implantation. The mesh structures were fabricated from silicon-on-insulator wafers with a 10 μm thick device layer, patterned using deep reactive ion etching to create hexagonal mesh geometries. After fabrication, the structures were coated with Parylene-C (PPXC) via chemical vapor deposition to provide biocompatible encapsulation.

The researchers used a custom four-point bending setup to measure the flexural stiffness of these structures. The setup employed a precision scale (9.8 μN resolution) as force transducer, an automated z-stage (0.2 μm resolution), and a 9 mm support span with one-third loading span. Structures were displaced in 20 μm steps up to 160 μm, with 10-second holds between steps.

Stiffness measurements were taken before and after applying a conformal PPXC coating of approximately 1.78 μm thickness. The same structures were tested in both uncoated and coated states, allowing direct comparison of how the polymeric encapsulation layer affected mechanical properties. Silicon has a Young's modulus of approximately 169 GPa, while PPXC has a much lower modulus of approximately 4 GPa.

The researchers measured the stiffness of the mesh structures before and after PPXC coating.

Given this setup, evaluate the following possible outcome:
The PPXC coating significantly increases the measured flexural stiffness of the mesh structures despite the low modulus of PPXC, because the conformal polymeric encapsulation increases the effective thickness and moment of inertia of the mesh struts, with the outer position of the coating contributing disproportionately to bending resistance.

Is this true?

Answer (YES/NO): NO